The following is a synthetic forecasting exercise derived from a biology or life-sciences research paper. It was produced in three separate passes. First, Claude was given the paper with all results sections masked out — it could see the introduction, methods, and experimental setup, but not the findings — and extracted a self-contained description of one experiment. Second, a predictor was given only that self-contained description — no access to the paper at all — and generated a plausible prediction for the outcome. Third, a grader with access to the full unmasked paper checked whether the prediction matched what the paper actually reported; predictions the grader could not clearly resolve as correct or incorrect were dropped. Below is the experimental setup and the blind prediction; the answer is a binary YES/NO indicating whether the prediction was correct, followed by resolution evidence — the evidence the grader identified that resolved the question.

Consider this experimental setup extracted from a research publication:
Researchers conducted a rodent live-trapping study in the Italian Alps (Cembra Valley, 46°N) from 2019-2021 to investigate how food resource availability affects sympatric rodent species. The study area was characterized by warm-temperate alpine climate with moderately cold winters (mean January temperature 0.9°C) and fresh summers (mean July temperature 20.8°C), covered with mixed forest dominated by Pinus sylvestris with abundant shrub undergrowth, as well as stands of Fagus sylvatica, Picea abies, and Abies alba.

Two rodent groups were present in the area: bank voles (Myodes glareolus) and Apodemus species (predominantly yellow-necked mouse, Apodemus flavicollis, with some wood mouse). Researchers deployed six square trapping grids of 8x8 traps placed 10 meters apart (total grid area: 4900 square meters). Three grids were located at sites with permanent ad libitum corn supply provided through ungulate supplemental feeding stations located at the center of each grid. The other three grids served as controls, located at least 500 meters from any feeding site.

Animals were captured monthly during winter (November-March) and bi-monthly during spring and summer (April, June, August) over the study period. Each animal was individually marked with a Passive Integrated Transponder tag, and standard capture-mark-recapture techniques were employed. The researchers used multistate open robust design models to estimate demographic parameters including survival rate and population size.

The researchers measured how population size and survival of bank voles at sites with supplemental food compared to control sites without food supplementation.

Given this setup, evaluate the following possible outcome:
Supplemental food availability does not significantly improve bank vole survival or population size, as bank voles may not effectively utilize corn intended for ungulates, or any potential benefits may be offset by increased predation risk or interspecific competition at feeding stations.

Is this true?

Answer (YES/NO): NO